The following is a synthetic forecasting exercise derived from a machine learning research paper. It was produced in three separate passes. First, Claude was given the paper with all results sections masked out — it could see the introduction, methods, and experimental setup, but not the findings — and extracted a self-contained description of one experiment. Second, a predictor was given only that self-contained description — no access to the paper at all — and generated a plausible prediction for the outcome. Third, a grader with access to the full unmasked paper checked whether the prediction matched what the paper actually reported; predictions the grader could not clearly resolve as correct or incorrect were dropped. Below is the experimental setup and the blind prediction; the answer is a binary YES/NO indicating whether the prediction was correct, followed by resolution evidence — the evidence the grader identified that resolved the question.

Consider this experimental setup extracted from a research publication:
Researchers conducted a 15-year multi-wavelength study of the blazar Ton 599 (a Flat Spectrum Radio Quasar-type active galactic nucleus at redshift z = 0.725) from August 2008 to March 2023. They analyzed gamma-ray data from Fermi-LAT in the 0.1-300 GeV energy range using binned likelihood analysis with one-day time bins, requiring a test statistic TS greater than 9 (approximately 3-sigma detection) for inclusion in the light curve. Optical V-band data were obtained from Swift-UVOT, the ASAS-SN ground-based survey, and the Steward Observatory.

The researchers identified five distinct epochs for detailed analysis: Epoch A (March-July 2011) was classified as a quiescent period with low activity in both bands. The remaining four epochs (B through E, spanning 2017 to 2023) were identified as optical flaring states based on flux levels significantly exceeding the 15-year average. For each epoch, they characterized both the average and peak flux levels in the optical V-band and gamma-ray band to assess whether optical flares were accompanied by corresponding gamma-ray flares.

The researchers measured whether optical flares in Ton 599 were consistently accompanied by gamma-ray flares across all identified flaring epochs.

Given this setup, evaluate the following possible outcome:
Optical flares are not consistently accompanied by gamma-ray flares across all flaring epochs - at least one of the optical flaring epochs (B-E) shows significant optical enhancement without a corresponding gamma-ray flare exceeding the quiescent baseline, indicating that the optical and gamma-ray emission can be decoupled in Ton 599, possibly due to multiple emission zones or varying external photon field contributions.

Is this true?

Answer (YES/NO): YES